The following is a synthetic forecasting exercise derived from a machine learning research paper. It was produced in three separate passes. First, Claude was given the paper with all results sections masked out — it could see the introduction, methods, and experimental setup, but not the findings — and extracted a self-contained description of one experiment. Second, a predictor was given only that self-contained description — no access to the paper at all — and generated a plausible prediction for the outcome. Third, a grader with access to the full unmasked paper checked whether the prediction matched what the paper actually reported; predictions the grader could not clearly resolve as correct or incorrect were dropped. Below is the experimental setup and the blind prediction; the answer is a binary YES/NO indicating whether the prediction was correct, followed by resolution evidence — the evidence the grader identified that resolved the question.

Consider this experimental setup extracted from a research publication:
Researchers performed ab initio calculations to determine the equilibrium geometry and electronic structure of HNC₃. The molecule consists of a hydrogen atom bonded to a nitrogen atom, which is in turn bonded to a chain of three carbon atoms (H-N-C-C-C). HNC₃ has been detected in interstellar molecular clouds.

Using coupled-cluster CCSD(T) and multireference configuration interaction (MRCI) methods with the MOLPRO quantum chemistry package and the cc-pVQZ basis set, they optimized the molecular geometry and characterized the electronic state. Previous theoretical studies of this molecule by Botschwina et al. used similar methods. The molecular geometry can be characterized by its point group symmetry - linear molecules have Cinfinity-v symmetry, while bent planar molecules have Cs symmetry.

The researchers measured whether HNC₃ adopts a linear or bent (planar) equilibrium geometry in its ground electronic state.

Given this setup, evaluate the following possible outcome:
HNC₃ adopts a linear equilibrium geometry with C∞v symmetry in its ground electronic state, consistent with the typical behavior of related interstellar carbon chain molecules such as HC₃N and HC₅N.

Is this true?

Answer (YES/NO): NO